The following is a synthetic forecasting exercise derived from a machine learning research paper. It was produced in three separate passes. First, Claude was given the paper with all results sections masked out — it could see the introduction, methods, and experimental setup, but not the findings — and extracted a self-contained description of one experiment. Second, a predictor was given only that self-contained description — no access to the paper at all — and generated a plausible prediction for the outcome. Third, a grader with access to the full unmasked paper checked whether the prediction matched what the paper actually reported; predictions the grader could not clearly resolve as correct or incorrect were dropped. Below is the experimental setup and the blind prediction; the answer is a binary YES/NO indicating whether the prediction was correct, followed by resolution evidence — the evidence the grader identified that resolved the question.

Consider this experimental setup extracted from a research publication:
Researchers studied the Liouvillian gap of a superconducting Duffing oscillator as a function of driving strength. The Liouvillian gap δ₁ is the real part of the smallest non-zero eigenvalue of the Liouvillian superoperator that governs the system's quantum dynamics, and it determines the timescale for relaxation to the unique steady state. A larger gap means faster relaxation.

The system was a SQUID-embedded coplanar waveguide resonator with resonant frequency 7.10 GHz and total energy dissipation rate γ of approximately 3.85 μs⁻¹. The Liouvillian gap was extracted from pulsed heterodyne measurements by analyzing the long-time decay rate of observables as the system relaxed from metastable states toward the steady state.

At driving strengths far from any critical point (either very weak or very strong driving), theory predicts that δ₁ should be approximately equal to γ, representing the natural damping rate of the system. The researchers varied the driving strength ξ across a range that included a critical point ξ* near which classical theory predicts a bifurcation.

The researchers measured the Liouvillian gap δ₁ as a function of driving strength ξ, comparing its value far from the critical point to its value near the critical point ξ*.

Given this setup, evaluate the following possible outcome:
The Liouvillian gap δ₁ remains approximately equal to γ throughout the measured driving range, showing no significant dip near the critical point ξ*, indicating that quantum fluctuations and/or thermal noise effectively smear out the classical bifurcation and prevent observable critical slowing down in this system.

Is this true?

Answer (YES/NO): NO